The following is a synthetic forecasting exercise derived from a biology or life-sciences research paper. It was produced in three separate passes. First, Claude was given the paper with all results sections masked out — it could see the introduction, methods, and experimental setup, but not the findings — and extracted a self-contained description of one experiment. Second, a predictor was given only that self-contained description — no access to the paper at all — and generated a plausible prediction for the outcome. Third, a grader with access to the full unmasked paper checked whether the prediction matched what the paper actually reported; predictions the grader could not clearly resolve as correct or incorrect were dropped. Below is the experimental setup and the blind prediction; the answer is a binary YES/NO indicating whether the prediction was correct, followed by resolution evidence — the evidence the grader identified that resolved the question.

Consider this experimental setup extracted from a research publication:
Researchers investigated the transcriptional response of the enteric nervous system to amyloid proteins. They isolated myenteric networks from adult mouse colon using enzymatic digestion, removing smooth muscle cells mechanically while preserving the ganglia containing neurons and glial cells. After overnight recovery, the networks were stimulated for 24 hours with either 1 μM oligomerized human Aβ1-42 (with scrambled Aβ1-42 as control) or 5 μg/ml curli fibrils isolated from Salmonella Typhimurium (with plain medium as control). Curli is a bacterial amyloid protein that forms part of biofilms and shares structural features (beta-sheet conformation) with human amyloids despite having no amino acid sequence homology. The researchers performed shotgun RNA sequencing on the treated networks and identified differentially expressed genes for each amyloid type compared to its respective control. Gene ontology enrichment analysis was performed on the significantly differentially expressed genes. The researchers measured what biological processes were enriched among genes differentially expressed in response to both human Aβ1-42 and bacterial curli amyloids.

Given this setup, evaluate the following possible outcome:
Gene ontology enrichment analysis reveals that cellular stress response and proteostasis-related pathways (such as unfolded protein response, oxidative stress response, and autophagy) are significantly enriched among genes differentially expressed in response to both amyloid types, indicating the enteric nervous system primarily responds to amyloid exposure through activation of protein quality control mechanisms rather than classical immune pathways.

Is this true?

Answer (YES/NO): NO